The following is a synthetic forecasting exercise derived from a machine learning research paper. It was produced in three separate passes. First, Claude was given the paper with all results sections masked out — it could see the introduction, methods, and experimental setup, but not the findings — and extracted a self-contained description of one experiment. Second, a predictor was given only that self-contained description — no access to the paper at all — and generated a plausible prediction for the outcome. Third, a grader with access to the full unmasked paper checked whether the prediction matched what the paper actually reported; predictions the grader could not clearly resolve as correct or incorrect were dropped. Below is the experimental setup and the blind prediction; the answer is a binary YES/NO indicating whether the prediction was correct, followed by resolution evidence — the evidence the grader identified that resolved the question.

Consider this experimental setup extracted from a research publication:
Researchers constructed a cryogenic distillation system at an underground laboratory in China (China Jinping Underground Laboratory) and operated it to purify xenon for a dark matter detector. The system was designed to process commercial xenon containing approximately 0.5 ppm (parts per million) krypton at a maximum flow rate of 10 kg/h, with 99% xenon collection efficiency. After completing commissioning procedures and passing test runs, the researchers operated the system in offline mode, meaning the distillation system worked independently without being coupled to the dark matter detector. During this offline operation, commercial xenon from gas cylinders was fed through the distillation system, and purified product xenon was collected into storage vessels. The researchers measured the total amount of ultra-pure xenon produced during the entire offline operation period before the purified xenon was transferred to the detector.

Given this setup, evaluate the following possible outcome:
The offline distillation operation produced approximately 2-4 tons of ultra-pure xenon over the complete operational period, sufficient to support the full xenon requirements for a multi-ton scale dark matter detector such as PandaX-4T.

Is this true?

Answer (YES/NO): NO